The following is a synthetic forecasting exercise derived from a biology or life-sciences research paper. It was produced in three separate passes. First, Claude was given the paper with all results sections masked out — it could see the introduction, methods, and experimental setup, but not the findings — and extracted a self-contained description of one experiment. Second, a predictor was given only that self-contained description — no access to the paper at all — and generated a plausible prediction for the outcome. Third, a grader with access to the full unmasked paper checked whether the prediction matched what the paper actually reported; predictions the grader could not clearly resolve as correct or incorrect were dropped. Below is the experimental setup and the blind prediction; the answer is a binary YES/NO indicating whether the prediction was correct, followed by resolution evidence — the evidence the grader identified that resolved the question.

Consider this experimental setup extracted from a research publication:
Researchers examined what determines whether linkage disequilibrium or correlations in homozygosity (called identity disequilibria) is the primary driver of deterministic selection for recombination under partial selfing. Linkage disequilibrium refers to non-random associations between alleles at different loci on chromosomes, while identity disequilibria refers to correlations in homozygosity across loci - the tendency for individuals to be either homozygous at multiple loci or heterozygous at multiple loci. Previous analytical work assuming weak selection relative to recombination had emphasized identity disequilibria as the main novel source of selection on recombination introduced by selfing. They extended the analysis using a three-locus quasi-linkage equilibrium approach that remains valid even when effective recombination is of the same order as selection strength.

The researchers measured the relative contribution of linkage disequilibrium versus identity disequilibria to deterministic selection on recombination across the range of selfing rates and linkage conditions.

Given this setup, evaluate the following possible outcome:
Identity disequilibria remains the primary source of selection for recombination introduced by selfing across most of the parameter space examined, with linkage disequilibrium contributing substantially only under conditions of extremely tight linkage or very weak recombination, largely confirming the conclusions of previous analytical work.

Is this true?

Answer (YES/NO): NO